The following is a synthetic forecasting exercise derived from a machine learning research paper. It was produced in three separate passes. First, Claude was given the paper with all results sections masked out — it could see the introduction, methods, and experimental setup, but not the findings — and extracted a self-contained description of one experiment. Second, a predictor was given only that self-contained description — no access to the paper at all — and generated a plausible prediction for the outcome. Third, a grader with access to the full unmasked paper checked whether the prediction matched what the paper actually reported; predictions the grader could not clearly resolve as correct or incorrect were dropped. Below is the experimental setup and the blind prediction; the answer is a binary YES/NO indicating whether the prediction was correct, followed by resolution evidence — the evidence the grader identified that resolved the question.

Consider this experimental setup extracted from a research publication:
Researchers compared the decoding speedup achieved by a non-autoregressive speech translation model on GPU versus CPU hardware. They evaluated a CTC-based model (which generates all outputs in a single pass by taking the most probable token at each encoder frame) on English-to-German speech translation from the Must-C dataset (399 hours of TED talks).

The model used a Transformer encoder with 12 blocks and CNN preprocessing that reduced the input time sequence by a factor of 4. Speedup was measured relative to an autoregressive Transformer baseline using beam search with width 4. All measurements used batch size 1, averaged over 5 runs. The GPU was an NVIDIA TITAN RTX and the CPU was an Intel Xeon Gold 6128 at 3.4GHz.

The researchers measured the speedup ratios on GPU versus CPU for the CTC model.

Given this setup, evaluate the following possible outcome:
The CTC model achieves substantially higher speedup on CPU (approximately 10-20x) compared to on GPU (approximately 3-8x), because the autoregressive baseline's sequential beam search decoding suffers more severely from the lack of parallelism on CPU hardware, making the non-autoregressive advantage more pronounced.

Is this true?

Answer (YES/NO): NO